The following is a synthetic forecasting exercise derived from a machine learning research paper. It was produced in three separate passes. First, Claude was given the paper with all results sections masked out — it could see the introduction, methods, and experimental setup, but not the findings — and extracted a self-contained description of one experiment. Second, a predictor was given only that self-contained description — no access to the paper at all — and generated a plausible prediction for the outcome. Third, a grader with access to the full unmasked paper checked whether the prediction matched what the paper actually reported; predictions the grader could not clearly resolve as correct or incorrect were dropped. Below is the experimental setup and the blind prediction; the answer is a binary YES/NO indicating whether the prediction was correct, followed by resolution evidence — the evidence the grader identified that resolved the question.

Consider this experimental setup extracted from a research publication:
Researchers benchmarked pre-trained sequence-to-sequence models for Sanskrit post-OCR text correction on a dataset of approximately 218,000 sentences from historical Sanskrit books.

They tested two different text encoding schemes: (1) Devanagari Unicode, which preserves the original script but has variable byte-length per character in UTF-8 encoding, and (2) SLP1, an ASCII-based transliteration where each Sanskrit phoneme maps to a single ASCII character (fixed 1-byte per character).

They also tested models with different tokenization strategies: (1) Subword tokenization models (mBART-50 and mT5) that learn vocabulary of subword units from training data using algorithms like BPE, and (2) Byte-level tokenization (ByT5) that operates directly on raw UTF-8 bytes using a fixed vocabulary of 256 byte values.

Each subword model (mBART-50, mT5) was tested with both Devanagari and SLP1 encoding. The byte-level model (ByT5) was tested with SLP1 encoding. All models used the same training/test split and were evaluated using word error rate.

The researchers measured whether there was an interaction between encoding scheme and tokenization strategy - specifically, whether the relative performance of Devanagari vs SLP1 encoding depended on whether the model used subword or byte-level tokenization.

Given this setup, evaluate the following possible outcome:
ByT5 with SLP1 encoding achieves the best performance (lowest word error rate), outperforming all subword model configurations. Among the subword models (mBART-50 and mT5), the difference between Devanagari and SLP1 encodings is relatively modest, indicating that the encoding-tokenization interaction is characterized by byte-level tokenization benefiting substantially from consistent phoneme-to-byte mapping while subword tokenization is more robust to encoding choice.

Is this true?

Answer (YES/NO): YES